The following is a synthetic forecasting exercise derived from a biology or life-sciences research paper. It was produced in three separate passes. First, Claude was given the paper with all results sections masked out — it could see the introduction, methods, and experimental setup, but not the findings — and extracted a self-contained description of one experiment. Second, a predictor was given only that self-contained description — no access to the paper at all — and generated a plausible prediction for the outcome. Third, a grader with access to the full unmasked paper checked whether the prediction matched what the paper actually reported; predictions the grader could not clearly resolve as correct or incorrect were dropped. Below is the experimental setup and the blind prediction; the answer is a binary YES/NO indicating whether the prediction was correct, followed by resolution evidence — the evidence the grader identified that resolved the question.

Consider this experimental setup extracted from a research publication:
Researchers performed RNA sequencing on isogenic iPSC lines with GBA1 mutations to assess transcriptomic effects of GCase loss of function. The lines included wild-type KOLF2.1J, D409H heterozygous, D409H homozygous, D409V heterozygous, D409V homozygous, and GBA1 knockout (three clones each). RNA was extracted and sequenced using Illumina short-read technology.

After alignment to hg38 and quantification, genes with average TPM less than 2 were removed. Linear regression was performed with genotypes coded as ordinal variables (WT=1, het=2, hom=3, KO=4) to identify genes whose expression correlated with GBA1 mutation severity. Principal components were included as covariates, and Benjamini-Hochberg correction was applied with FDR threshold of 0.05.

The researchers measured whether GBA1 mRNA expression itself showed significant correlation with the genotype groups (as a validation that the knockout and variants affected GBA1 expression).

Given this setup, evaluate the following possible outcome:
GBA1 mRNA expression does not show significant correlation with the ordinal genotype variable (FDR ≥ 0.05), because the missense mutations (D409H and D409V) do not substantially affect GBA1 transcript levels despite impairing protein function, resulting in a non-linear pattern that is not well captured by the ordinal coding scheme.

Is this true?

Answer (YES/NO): NO